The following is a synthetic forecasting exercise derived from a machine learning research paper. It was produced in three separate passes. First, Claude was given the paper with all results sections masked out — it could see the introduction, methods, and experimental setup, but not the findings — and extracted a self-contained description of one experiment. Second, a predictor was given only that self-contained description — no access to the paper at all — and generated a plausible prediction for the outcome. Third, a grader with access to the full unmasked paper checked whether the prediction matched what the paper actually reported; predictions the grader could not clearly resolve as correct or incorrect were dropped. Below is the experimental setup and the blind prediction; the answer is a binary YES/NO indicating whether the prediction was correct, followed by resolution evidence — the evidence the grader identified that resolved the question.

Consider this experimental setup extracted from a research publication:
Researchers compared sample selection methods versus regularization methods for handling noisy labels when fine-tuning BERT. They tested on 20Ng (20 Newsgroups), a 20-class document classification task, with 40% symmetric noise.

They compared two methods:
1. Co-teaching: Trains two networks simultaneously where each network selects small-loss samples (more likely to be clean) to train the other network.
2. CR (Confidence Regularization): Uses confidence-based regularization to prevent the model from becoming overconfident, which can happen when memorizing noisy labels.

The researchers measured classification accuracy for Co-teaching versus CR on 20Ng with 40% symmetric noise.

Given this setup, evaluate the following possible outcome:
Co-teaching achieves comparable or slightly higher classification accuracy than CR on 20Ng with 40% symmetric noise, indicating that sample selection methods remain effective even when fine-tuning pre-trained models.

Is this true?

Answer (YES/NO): NO